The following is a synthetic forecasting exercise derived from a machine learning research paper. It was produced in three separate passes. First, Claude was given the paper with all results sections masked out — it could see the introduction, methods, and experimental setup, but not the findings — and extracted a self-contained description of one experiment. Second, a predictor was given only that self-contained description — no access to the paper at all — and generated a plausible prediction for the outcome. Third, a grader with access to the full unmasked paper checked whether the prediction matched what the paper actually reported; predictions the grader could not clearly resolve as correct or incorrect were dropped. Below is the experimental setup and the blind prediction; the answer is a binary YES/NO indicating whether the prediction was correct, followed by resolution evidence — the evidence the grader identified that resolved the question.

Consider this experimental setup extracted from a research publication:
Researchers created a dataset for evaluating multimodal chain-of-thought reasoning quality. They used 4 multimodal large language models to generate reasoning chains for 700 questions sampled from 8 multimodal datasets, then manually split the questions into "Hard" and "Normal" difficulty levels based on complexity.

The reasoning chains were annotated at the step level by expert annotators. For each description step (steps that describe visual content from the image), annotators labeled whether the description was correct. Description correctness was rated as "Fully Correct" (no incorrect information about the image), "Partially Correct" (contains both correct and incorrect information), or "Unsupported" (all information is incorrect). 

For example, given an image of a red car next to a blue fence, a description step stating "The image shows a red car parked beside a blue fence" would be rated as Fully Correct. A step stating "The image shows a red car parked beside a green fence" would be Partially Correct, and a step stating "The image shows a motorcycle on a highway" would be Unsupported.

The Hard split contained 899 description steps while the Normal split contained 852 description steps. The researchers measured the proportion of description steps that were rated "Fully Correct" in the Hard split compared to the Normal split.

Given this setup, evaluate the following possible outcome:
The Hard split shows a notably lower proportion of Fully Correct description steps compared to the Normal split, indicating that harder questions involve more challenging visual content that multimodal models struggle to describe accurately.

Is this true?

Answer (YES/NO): YES